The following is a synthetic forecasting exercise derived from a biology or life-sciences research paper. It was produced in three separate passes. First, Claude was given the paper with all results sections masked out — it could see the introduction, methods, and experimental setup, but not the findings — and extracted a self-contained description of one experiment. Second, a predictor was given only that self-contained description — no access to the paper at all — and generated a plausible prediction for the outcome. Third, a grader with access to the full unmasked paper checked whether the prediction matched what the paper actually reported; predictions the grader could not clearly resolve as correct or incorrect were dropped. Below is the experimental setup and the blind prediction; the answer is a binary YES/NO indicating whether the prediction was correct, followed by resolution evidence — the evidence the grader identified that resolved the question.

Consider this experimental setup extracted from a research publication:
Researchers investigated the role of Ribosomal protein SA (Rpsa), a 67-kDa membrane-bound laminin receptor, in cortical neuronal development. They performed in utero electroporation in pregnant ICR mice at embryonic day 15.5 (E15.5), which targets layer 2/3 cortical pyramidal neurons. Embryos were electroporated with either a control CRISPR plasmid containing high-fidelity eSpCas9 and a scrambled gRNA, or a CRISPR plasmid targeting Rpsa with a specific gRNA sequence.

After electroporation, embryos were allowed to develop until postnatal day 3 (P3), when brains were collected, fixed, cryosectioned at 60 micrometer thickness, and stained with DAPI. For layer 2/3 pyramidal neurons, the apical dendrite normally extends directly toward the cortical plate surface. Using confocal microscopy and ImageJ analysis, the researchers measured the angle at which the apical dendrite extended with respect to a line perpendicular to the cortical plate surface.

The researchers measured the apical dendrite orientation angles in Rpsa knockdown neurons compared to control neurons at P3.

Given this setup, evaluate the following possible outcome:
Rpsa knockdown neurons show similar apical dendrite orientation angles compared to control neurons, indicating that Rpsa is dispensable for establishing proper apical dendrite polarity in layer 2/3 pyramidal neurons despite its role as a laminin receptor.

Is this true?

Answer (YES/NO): NO